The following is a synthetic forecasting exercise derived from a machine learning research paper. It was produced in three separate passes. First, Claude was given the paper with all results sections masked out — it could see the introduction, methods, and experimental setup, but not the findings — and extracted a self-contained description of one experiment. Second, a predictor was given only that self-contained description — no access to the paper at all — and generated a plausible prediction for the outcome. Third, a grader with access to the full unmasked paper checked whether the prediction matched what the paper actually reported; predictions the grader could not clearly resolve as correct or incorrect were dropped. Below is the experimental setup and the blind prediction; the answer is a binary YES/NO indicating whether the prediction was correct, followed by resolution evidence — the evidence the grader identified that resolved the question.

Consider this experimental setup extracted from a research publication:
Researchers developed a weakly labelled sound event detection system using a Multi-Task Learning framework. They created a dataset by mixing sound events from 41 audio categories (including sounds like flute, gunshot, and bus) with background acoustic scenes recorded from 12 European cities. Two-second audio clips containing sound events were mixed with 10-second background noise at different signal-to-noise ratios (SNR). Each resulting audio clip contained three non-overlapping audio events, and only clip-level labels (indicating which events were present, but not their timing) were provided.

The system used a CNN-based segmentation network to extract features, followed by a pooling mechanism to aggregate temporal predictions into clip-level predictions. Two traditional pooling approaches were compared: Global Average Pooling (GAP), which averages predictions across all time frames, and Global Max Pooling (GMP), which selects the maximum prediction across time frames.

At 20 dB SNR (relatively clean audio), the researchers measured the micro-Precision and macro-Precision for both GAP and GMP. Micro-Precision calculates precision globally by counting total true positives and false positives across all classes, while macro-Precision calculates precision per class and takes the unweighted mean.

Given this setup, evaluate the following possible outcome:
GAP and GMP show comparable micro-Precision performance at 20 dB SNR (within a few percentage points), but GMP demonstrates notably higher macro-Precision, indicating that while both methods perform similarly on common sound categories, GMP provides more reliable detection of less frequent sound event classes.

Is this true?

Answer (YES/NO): NO